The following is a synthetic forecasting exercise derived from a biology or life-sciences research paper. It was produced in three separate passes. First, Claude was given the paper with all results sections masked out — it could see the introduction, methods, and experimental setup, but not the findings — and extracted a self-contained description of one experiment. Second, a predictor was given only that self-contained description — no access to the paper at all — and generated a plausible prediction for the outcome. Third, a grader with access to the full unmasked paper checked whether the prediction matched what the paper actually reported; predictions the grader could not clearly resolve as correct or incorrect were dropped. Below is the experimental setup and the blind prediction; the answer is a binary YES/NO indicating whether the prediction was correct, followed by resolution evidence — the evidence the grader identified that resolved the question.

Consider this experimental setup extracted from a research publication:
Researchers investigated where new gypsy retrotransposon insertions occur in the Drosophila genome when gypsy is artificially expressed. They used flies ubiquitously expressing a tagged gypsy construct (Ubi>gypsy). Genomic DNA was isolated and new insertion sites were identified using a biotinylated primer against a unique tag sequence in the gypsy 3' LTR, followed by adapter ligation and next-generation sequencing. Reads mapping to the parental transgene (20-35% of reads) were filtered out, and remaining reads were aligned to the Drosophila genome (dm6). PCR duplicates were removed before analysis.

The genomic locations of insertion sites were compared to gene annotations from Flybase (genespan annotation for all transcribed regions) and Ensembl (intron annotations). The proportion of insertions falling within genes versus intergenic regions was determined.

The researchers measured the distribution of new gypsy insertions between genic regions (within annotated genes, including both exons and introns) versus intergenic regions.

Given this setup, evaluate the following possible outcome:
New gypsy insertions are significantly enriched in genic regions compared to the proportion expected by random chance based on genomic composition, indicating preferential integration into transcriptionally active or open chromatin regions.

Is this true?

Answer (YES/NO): NO